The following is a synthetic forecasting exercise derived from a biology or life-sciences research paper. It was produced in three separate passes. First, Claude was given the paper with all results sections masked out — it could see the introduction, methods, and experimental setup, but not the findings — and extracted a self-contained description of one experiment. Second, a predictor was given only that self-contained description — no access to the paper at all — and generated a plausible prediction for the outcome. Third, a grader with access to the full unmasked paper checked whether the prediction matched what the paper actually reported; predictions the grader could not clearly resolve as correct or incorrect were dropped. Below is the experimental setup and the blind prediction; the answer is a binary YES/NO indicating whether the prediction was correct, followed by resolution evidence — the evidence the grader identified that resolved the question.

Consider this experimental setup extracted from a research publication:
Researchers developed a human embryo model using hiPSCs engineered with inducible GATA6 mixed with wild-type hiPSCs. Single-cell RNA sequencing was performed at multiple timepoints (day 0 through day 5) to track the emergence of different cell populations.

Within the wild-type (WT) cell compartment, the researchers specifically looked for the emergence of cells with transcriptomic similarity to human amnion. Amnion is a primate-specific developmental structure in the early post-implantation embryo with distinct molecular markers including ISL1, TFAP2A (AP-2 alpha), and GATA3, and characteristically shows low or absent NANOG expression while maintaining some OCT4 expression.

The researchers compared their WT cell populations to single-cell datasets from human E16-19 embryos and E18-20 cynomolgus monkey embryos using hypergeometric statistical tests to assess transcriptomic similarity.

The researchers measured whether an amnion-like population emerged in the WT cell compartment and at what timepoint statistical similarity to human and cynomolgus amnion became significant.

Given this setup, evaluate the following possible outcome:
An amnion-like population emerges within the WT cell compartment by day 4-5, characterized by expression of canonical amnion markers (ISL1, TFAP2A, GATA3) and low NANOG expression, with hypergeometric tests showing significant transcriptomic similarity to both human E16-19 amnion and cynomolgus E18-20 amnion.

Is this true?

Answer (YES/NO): YES